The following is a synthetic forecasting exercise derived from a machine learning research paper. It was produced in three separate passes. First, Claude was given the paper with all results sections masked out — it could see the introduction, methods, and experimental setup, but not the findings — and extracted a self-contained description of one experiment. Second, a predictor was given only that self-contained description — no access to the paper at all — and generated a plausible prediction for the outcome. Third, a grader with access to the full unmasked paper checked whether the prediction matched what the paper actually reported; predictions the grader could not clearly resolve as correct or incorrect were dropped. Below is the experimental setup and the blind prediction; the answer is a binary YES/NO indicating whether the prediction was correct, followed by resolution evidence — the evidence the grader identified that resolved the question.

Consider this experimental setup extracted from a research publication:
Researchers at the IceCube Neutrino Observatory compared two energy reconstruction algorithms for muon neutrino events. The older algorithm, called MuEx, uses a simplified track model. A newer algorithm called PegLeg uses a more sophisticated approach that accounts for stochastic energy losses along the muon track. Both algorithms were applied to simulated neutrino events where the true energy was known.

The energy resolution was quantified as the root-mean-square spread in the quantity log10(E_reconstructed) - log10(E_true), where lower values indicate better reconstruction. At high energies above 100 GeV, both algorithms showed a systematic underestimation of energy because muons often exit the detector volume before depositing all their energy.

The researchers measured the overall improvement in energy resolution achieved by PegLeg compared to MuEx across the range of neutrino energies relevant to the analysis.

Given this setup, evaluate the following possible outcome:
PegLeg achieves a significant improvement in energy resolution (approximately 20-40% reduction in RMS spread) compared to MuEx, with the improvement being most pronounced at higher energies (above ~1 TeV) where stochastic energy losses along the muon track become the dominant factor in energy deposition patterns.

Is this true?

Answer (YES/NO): NO